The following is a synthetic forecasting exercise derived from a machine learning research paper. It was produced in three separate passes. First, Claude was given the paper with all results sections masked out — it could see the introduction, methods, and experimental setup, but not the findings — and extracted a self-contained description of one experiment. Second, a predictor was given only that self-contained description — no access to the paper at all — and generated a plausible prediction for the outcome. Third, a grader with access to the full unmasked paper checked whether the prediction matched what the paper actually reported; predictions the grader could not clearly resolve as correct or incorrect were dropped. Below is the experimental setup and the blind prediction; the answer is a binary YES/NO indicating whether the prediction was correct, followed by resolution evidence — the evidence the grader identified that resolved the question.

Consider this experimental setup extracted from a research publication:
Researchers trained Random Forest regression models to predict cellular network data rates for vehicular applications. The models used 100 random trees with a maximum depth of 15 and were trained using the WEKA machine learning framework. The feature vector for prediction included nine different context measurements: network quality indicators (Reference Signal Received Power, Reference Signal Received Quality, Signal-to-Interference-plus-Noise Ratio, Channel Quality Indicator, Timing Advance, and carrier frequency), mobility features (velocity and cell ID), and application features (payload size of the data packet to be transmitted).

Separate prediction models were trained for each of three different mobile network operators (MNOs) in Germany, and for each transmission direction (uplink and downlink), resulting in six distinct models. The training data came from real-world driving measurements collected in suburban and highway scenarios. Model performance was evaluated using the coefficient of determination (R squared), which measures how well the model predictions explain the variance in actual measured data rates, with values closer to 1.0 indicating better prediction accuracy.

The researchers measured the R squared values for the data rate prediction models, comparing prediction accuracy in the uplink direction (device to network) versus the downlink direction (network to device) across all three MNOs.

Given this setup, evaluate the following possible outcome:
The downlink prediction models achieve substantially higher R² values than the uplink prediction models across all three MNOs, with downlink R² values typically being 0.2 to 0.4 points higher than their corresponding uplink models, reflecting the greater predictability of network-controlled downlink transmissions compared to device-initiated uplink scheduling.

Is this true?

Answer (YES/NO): NO